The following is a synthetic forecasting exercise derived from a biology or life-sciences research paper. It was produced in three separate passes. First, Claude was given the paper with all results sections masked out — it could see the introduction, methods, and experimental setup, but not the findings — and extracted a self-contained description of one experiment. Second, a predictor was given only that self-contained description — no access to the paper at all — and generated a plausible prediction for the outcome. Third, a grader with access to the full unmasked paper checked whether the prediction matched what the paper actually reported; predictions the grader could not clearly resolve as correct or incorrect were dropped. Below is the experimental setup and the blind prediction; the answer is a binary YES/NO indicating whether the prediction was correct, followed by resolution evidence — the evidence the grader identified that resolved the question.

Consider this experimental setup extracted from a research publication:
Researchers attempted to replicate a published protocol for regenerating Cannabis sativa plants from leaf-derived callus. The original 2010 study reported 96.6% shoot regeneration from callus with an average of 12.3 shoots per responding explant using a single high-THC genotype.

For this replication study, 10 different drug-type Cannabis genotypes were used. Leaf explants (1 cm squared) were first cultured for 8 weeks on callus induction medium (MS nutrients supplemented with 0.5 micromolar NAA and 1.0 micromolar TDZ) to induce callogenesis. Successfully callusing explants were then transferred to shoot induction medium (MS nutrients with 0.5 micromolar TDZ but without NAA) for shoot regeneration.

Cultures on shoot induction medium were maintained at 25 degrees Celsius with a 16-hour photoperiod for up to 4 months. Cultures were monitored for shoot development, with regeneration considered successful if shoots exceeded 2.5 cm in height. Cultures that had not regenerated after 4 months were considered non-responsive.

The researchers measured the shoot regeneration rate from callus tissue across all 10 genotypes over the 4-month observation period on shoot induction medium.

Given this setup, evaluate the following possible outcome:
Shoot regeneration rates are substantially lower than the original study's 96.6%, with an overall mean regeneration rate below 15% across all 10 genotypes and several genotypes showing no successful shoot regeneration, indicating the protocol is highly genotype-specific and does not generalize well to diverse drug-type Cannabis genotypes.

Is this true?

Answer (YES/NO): NO